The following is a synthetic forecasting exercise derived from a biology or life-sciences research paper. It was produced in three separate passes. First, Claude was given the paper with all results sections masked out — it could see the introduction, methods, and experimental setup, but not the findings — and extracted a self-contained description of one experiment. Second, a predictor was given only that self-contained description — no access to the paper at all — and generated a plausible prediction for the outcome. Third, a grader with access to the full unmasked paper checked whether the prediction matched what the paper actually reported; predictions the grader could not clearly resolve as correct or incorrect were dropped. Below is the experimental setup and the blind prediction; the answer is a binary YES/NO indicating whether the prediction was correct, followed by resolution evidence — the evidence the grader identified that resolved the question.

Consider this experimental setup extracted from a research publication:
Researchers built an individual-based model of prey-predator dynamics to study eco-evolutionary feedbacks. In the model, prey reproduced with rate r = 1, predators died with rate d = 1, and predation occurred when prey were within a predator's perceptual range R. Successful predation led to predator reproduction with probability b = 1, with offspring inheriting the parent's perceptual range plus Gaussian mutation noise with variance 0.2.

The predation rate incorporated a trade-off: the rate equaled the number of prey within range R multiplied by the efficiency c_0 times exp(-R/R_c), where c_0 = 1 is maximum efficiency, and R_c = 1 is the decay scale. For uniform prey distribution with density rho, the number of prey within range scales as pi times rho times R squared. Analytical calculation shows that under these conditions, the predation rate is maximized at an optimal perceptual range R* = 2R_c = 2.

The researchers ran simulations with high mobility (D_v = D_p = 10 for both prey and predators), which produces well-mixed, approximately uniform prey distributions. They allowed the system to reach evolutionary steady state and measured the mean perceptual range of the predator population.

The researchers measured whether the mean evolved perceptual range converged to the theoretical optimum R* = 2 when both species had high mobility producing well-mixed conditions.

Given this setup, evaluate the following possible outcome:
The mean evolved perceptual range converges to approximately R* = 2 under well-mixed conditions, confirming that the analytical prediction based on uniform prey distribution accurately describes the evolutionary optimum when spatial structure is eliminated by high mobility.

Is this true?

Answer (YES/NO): YES